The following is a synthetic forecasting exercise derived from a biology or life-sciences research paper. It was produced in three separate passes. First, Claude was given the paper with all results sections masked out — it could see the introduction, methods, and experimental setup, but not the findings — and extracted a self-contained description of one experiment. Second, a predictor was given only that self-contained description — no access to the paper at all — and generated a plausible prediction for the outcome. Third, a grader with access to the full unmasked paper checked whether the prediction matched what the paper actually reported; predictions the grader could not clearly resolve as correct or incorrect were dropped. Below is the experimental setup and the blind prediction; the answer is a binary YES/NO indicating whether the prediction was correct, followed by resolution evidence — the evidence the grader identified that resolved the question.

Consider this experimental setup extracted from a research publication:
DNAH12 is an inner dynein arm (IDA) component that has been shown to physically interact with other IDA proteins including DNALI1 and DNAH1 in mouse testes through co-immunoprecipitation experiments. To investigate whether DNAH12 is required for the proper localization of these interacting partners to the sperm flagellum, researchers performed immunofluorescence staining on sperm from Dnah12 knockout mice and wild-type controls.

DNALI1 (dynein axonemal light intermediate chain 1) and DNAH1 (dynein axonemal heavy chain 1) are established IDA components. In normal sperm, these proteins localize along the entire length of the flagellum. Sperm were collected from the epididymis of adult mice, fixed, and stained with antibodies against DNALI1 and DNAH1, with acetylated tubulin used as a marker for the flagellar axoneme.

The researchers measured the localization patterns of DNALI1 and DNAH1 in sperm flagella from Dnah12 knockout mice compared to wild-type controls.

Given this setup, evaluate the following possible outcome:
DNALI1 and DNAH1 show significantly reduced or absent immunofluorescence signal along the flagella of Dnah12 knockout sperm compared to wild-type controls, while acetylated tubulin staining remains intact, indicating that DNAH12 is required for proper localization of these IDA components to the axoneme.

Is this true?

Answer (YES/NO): YES